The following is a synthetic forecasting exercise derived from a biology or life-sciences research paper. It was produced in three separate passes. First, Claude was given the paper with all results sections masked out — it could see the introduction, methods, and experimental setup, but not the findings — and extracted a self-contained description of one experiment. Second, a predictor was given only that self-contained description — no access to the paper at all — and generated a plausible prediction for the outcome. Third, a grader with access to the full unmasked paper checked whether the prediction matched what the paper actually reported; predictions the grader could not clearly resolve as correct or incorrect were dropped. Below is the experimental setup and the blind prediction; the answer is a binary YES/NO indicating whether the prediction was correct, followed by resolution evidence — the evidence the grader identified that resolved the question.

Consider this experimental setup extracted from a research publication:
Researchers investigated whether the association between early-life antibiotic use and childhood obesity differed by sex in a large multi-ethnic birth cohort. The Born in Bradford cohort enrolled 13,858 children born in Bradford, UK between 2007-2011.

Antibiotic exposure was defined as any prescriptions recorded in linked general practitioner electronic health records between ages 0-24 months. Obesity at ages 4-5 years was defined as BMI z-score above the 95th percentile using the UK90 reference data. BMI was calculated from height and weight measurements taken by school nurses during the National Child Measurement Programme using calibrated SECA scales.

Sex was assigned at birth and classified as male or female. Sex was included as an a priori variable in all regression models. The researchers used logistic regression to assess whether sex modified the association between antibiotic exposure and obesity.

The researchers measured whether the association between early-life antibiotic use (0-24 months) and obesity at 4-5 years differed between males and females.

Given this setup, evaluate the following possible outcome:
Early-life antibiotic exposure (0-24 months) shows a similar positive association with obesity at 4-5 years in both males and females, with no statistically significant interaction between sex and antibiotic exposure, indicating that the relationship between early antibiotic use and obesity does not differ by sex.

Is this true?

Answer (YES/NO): NO